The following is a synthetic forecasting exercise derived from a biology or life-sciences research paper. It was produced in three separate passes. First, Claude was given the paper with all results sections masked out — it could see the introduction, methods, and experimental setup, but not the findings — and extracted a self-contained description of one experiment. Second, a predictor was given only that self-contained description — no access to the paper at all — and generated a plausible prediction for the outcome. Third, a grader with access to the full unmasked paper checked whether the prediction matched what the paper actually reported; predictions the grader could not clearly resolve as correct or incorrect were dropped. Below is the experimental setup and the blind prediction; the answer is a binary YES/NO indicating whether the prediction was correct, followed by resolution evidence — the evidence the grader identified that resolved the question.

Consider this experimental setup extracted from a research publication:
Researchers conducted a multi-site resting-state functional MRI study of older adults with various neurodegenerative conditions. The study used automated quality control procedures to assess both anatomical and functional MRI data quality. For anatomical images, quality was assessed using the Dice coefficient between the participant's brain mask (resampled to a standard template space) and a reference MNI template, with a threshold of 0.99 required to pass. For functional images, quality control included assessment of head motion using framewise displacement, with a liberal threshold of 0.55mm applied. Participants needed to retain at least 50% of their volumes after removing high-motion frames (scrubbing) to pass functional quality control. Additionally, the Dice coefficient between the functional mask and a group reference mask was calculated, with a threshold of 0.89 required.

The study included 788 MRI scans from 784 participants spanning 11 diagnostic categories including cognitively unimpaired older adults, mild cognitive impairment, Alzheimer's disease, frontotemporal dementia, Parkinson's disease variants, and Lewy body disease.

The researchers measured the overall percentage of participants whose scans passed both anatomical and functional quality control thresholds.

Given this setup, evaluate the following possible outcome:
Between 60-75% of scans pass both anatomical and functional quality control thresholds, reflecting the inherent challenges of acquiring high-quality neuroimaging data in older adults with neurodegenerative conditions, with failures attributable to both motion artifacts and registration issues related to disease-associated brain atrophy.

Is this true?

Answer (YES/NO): NO